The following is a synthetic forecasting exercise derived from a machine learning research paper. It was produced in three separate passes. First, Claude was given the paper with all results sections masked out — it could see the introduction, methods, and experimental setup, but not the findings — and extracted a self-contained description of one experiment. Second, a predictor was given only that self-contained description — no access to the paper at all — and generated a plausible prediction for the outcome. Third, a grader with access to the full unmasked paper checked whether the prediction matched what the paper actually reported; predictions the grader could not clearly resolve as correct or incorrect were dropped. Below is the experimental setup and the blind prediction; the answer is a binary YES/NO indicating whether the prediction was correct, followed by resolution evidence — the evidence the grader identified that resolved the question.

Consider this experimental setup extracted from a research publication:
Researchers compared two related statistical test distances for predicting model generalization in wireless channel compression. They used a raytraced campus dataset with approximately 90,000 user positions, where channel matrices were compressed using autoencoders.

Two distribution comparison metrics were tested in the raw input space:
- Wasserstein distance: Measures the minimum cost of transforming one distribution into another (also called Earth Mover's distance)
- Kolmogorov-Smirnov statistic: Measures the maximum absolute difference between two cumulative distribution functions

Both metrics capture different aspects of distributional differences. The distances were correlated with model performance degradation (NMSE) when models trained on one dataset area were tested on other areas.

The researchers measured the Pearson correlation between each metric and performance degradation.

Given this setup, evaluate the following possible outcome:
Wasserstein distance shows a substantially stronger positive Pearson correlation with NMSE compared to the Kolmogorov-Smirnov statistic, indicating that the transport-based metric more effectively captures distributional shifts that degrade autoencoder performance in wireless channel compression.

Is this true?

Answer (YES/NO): NO